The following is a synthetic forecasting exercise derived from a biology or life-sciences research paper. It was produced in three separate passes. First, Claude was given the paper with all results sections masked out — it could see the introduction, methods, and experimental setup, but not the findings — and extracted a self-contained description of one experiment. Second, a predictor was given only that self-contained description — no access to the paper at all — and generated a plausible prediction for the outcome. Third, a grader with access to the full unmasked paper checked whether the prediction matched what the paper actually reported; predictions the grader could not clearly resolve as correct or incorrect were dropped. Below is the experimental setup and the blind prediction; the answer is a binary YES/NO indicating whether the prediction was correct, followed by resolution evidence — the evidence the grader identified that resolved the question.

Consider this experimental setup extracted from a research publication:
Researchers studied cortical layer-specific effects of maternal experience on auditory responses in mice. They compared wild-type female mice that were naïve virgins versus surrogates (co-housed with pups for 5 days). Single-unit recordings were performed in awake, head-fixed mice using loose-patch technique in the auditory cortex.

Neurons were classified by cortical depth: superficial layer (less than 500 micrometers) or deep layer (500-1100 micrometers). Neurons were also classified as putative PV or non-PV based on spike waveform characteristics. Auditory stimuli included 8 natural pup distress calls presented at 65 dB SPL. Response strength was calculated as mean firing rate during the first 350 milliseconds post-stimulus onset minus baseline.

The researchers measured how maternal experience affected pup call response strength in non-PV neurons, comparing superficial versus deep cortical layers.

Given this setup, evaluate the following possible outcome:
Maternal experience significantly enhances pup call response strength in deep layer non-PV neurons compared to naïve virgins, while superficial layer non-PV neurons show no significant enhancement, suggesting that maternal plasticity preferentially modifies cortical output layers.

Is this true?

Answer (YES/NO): YES